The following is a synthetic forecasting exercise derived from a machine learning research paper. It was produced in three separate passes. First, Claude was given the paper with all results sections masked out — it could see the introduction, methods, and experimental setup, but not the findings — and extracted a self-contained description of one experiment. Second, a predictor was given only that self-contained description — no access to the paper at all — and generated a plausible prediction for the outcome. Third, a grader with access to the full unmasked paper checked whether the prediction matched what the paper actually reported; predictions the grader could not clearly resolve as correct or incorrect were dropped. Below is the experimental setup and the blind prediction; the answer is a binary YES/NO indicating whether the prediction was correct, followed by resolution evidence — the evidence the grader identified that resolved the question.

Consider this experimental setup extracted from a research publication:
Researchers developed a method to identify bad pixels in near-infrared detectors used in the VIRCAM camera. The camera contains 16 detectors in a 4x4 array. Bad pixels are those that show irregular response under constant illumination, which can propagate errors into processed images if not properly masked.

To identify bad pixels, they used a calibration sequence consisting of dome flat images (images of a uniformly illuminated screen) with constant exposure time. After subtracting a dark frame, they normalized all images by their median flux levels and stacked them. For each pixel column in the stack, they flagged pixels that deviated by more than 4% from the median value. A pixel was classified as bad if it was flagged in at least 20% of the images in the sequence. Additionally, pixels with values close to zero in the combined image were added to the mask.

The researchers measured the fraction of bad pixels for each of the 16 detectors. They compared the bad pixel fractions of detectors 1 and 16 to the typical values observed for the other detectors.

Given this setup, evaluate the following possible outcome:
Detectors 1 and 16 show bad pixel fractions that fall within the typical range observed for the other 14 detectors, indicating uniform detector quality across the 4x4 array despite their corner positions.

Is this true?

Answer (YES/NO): NO